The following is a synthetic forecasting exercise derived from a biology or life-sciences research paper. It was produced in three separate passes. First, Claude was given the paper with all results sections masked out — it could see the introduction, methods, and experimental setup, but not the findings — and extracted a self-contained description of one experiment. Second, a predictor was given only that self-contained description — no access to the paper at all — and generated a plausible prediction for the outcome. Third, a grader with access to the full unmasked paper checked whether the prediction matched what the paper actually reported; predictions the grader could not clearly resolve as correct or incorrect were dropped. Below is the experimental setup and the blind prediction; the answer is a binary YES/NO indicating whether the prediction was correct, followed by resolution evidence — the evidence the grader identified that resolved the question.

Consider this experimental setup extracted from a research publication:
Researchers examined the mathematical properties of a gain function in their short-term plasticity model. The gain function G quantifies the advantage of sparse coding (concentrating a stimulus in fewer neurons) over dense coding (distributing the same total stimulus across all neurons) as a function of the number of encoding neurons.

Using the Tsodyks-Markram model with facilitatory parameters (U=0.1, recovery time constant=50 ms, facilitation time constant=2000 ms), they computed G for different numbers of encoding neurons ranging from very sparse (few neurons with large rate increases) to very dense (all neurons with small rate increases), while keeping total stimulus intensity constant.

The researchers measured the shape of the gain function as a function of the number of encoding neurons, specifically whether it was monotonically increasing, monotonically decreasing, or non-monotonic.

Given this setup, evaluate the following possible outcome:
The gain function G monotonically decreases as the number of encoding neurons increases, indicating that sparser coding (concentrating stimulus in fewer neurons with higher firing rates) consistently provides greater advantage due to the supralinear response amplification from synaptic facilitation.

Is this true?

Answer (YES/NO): NO